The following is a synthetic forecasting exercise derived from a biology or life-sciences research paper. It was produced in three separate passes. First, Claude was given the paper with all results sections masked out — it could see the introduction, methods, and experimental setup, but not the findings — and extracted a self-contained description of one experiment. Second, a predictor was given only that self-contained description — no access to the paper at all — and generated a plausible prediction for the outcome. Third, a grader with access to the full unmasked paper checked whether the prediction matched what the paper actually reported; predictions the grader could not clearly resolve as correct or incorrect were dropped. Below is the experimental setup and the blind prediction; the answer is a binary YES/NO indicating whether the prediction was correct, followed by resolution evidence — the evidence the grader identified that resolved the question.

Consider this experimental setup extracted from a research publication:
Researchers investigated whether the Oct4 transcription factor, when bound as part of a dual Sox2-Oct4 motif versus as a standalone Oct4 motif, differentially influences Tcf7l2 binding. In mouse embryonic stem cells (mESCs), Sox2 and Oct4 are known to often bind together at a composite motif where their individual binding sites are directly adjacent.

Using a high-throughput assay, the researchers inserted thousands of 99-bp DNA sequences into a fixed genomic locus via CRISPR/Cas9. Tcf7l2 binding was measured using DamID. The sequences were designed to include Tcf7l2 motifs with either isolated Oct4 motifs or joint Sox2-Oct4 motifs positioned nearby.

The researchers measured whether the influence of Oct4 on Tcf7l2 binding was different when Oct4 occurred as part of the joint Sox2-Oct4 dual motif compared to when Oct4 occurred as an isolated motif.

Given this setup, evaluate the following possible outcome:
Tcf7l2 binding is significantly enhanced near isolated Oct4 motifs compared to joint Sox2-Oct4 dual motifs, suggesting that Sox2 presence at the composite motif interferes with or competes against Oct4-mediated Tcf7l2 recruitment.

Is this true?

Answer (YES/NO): NO